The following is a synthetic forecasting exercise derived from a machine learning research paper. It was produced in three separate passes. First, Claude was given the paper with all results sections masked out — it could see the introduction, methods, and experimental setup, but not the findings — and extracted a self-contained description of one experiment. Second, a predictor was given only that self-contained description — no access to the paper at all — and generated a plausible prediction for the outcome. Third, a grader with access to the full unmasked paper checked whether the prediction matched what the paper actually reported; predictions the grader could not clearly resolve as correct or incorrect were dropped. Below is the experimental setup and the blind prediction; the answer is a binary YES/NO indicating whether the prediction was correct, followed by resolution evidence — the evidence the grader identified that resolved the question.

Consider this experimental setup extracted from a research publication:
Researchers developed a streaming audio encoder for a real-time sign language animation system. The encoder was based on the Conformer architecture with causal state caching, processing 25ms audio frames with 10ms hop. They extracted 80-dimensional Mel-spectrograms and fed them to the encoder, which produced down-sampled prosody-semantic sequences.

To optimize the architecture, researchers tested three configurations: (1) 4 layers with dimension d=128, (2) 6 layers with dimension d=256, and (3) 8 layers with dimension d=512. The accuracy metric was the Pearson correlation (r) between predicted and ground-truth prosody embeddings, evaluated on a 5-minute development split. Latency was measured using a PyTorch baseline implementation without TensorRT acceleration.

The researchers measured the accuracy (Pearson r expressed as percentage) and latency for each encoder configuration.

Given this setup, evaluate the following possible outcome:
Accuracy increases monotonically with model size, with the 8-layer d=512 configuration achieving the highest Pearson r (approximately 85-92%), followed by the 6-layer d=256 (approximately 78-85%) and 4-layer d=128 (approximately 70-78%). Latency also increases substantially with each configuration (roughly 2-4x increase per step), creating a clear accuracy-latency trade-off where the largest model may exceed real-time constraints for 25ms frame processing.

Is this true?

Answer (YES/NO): NO